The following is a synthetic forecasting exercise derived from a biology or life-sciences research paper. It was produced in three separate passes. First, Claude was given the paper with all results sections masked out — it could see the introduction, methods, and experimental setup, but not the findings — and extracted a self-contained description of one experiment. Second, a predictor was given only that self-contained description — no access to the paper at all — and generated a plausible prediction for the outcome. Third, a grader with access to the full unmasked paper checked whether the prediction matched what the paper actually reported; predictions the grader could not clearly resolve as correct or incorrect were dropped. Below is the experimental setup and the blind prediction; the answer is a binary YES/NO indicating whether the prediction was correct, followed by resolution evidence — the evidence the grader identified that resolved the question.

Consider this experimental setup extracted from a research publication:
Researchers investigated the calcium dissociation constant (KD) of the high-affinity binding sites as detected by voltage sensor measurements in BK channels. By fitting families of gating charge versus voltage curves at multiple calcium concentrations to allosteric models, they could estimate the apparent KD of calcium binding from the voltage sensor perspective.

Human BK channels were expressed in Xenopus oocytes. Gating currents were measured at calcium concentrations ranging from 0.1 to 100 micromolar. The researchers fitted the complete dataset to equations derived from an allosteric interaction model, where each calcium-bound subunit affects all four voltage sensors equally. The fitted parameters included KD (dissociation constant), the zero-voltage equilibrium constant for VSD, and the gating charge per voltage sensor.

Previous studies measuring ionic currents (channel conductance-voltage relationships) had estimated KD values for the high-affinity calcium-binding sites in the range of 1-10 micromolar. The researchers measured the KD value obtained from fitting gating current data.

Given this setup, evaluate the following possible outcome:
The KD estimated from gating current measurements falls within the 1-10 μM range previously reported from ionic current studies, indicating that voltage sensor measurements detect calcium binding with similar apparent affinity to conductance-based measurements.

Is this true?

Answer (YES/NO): YES